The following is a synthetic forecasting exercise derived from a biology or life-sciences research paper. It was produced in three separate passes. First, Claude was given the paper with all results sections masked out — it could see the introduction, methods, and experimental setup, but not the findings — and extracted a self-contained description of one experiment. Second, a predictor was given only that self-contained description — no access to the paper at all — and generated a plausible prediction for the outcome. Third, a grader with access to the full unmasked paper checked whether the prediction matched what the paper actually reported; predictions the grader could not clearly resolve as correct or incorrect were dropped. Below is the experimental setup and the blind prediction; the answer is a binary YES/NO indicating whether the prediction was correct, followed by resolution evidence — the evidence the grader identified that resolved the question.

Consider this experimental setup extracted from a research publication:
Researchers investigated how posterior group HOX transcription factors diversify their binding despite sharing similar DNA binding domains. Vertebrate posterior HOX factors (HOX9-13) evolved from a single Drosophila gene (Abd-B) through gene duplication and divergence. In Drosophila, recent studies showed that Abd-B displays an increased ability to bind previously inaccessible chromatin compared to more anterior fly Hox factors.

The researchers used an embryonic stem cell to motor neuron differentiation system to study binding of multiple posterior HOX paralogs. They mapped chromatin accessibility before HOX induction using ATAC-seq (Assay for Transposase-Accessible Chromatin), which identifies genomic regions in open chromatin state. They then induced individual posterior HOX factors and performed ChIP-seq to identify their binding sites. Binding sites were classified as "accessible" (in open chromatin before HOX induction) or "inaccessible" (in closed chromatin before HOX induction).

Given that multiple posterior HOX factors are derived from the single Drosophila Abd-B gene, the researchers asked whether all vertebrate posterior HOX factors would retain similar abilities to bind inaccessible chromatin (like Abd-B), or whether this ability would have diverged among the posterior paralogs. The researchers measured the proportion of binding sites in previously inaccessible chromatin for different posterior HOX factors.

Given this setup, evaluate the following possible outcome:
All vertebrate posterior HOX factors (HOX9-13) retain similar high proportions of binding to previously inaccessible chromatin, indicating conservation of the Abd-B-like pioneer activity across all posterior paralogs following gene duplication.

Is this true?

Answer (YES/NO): NO